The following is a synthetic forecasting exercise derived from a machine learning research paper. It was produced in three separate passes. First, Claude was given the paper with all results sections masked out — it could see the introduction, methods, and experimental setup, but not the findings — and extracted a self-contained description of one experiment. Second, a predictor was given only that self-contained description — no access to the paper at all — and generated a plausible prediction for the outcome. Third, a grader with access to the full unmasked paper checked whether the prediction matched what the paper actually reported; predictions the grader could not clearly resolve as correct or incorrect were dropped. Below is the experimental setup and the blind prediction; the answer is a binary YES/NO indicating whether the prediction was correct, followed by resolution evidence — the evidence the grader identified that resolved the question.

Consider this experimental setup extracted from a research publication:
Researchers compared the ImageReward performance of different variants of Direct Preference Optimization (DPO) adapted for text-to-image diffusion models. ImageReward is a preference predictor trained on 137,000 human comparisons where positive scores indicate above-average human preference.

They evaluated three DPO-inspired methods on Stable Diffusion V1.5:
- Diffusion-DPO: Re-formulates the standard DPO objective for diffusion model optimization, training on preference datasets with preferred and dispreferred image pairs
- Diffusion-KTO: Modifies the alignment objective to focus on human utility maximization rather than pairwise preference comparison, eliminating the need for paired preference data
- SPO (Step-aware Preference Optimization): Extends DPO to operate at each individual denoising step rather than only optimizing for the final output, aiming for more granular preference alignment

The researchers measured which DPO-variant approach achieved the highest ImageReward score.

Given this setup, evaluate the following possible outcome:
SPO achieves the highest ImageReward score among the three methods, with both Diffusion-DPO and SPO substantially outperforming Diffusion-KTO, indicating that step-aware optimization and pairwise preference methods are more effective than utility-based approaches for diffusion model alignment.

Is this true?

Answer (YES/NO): NO